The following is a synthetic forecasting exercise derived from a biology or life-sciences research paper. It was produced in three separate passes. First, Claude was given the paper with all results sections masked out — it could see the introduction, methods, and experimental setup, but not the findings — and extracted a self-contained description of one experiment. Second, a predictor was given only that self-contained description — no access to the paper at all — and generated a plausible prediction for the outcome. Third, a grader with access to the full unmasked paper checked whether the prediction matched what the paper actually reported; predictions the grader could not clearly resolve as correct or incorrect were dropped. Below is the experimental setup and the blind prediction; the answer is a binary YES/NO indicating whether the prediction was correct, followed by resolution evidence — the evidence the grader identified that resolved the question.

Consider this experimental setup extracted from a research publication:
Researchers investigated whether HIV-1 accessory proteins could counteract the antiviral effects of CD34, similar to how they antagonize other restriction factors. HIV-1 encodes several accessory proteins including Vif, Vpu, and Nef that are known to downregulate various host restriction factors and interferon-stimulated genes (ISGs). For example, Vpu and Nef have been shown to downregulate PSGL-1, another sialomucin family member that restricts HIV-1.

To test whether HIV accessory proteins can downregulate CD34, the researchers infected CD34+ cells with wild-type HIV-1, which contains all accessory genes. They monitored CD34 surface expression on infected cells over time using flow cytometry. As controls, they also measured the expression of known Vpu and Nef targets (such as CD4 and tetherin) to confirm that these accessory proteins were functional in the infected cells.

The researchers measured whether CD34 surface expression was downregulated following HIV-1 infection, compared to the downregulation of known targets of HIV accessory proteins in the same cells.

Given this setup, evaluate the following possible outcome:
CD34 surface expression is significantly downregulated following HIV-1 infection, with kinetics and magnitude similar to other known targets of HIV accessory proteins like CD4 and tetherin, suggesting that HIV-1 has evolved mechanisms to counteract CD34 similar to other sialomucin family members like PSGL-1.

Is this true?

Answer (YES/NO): NO